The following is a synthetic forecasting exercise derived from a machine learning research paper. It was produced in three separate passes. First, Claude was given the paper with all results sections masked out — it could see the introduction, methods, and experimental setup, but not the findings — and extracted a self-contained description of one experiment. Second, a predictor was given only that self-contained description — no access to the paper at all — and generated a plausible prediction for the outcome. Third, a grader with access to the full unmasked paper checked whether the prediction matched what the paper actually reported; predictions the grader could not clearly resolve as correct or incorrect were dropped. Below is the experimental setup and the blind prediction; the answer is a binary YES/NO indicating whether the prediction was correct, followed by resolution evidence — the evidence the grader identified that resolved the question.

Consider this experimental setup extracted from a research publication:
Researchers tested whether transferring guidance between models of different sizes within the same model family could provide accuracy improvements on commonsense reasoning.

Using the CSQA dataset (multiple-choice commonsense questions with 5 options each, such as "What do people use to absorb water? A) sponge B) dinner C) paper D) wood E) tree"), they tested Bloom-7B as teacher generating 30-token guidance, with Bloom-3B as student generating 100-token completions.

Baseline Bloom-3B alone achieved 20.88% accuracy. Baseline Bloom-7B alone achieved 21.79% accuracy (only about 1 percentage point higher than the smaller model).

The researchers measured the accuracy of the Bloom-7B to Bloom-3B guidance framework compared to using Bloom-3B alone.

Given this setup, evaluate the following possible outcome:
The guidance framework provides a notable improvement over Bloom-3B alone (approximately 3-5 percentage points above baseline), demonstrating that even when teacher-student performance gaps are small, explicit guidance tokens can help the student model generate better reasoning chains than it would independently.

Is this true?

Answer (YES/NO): NO